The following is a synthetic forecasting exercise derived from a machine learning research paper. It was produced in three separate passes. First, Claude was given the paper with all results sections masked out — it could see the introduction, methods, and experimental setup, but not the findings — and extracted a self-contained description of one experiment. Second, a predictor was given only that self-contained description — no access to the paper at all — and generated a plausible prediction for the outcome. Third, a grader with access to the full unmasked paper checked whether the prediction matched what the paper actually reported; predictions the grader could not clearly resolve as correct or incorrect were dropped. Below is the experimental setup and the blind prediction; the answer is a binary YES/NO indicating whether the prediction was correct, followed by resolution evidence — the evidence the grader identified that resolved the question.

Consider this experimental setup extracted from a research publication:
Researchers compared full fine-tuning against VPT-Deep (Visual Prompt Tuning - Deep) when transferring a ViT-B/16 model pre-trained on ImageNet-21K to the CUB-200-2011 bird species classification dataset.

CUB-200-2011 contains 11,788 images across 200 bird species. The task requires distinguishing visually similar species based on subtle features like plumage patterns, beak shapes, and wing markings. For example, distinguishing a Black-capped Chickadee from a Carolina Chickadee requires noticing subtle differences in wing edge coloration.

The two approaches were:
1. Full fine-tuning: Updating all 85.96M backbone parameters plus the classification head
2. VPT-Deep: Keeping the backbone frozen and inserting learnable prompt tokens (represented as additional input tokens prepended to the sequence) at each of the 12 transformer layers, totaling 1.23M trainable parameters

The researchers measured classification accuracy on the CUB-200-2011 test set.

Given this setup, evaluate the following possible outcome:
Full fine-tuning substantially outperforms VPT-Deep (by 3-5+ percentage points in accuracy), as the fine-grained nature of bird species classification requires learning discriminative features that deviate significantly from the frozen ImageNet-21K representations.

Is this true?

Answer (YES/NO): NO